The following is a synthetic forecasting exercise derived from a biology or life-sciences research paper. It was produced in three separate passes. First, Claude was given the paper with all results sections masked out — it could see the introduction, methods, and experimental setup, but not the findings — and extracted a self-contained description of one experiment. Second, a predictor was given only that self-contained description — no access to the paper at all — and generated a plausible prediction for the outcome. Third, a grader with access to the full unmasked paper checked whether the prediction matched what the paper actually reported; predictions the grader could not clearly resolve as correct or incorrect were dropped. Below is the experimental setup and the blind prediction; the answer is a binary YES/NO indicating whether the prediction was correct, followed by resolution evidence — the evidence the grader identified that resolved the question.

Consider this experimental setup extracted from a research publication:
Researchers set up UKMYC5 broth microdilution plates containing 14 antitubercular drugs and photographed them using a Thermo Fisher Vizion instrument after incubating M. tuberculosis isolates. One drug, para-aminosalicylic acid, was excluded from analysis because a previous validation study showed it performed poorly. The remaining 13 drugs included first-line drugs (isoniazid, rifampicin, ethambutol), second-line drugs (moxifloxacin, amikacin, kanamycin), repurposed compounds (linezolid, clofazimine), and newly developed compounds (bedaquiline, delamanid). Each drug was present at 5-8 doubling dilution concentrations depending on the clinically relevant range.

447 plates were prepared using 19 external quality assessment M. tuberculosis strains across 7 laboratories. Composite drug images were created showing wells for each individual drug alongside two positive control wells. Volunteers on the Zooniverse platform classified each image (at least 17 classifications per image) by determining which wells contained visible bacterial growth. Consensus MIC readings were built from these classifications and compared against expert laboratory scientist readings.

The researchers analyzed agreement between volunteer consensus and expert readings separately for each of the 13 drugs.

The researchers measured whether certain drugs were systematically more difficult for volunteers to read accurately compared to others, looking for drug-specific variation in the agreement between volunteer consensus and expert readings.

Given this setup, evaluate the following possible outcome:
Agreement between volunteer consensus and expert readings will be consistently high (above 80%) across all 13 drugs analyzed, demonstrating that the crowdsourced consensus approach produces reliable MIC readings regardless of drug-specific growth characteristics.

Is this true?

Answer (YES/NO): NO